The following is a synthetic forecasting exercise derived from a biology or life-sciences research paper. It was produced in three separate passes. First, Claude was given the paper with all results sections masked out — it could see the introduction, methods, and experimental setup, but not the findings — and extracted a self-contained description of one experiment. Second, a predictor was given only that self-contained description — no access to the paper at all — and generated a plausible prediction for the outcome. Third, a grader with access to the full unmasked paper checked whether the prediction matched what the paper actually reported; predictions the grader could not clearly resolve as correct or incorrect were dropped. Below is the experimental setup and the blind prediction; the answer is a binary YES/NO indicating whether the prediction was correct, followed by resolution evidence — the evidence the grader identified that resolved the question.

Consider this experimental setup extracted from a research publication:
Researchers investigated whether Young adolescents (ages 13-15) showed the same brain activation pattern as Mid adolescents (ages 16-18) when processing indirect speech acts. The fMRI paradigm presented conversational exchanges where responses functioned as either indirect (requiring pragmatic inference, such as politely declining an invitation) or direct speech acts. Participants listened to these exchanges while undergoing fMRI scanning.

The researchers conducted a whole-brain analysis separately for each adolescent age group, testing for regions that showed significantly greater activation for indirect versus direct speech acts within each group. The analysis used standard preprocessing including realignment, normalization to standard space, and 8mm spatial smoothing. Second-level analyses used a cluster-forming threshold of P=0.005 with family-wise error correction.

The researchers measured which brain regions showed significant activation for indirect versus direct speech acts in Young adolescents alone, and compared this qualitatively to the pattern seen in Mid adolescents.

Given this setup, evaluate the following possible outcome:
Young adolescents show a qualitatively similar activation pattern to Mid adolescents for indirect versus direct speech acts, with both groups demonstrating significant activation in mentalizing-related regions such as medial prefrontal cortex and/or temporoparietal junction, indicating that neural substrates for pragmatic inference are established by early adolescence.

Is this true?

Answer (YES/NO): YES